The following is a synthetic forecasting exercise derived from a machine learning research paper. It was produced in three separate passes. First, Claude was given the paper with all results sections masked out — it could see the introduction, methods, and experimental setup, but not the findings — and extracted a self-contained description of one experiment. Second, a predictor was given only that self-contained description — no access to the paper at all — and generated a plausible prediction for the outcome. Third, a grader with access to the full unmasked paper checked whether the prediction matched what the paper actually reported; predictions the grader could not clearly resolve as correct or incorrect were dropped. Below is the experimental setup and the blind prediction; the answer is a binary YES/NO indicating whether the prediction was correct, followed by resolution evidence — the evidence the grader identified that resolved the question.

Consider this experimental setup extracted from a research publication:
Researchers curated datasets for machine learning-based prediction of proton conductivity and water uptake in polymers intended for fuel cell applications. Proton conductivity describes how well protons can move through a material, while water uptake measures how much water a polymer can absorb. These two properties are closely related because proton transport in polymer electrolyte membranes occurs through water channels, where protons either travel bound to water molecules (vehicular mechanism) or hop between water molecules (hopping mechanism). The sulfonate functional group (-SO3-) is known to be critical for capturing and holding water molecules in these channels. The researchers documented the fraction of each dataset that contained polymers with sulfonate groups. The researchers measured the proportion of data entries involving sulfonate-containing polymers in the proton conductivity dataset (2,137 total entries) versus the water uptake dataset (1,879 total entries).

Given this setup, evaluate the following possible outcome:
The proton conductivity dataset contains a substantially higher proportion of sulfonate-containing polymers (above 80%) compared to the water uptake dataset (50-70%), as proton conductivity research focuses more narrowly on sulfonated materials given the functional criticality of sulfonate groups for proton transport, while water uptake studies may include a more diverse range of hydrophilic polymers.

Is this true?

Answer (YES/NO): NO